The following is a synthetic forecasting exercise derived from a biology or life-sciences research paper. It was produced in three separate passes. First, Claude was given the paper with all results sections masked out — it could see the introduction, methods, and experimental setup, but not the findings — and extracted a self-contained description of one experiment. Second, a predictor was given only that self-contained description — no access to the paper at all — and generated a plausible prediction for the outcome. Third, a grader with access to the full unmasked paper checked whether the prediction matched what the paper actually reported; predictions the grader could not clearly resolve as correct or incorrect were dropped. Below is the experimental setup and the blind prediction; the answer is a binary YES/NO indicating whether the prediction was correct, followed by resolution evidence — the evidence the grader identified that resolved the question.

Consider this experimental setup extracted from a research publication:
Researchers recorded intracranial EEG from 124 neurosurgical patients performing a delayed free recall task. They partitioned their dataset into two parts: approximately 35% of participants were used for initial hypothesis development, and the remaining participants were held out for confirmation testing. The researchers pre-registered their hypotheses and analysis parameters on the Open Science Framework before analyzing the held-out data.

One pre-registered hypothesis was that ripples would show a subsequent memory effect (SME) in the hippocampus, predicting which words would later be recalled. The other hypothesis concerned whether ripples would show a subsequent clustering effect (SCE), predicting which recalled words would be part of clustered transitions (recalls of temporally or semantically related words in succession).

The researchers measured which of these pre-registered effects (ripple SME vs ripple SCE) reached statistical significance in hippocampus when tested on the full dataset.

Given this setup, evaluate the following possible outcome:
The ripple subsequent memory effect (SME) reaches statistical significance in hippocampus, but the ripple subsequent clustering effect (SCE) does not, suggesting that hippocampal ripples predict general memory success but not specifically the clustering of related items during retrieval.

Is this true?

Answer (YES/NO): NO